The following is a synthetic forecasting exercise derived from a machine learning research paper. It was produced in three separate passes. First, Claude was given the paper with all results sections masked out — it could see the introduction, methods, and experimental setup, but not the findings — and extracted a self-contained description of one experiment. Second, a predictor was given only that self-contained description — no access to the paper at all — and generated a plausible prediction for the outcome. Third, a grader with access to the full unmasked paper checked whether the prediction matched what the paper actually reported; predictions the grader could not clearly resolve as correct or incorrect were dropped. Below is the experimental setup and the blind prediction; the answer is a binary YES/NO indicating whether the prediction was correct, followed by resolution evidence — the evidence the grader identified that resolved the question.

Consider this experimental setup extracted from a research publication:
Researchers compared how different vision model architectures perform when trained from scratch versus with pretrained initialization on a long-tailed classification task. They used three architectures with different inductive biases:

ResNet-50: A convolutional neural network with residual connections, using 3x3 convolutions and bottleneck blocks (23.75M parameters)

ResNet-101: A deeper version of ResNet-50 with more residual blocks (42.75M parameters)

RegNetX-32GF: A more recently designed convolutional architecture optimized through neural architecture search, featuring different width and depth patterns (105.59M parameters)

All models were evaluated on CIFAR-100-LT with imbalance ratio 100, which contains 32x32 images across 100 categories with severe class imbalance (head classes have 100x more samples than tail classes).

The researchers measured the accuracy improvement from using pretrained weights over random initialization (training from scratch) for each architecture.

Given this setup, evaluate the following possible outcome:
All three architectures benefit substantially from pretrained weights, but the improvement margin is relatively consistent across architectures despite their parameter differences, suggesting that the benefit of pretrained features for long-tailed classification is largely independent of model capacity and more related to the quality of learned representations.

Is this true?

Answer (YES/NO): NO